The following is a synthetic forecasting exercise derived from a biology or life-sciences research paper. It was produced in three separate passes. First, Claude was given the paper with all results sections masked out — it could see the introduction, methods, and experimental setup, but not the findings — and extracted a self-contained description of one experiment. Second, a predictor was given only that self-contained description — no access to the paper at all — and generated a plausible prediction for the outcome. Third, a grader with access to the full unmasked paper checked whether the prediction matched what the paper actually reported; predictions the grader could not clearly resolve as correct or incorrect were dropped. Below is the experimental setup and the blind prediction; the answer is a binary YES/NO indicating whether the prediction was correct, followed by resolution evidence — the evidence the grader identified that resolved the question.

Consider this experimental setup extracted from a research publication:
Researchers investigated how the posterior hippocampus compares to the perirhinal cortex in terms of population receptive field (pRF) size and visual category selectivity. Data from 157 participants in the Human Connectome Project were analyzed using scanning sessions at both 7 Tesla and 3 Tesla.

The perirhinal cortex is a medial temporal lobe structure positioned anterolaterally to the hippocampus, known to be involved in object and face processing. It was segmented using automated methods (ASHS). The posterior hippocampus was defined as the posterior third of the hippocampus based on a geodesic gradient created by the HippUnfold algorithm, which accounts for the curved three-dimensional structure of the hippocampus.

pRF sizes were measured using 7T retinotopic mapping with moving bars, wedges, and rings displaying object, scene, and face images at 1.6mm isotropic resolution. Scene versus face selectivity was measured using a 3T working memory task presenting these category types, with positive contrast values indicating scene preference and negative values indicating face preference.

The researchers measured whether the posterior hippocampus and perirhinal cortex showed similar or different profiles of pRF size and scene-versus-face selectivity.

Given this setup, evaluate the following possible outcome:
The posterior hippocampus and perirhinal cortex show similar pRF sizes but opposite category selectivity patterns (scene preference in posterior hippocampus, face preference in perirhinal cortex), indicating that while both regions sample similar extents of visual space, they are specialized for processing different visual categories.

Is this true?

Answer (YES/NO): NO